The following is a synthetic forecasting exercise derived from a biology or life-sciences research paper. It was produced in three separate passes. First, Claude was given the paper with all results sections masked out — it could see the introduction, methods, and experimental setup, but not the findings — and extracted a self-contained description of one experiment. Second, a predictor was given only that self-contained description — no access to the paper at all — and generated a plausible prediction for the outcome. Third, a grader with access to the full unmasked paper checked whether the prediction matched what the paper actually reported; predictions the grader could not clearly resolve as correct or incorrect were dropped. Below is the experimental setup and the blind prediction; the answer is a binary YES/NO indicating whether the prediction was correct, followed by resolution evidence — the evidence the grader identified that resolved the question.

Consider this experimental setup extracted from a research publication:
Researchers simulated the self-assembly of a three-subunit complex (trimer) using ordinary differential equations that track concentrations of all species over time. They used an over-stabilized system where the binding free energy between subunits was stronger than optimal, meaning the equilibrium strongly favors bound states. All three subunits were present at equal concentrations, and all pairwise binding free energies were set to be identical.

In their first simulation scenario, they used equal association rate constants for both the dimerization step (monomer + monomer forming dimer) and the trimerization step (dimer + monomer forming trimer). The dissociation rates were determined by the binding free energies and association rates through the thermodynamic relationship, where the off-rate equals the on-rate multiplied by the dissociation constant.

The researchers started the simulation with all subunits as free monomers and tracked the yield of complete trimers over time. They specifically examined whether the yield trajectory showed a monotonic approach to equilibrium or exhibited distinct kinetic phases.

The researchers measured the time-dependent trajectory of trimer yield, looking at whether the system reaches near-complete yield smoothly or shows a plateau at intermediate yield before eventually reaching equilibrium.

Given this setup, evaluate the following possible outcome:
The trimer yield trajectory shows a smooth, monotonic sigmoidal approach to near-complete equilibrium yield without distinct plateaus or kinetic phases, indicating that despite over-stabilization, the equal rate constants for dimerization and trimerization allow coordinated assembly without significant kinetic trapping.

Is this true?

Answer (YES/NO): NO